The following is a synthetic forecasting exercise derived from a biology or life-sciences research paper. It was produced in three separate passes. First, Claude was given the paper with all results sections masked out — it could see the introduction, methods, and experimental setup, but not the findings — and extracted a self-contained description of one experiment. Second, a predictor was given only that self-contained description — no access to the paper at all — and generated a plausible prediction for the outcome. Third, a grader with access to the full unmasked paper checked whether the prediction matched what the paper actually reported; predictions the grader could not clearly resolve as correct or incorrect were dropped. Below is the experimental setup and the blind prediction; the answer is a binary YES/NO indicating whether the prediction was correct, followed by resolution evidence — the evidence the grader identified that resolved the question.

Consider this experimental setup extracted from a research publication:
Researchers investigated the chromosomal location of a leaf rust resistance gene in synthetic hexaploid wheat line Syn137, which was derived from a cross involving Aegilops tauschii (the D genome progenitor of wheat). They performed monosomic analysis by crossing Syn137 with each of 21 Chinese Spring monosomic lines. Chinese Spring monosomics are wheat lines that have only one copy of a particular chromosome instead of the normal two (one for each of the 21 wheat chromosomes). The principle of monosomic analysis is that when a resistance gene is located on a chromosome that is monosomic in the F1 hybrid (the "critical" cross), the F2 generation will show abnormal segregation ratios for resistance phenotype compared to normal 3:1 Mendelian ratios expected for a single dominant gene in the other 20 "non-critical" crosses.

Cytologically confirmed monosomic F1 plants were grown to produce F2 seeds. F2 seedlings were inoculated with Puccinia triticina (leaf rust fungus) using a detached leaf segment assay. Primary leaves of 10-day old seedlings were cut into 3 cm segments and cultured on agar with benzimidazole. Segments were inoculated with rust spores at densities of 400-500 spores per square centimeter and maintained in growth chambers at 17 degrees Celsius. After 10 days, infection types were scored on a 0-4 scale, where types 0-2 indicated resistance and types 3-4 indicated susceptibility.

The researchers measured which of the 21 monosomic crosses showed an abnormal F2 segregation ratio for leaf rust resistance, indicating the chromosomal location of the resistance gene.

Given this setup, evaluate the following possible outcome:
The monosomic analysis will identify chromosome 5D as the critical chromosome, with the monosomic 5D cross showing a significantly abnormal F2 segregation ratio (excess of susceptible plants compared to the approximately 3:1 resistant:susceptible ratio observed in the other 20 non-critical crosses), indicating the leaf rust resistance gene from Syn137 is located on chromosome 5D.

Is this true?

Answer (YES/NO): NO